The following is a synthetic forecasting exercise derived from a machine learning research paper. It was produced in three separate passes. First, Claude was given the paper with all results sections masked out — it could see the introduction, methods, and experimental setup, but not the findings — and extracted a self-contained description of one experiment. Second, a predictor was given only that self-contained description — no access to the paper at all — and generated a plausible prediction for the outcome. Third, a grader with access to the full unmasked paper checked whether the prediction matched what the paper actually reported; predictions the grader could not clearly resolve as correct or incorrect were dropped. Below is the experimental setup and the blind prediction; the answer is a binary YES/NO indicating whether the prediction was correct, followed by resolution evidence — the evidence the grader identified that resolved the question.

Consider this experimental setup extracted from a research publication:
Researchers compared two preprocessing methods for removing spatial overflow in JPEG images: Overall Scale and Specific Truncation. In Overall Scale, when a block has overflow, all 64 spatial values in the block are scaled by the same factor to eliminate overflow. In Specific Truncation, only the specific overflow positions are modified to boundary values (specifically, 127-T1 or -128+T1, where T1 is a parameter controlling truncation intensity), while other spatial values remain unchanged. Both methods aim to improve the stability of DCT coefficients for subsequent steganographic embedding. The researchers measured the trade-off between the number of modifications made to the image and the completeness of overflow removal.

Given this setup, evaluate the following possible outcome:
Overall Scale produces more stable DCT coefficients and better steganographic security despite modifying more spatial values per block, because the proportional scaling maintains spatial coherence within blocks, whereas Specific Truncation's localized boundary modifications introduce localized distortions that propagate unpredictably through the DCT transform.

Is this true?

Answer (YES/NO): NO